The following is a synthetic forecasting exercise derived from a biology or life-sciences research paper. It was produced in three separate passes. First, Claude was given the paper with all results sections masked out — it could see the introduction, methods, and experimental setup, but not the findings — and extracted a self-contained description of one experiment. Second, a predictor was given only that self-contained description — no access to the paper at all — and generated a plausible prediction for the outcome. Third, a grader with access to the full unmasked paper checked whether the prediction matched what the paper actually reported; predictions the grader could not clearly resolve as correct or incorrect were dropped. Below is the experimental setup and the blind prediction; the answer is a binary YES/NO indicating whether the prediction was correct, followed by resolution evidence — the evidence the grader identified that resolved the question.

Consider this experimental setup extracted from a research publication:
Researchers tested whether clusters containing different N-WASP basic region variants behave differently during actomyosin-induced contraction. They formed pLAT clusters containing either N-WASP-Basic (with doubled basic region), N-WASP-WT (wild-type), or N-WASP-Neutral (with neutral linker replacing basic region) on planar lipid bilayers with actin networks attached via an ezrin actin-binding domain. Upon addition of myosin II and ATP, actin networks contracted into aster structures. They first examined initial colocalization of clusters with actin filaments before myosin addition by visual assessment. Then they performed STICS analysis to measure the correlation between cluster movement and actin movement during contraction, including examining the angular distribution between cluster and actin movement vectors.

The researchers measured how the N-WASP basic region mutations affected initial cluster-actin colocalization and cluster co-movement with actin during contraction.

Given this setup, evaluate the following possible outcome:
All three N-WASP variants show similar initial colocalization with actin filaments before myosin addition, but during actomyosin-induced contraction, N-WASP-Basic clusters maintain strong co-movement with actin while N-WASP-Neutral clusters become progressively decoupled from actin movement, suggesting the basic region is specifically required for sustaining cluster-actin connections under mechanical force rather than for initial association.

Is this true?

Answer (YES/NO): NO